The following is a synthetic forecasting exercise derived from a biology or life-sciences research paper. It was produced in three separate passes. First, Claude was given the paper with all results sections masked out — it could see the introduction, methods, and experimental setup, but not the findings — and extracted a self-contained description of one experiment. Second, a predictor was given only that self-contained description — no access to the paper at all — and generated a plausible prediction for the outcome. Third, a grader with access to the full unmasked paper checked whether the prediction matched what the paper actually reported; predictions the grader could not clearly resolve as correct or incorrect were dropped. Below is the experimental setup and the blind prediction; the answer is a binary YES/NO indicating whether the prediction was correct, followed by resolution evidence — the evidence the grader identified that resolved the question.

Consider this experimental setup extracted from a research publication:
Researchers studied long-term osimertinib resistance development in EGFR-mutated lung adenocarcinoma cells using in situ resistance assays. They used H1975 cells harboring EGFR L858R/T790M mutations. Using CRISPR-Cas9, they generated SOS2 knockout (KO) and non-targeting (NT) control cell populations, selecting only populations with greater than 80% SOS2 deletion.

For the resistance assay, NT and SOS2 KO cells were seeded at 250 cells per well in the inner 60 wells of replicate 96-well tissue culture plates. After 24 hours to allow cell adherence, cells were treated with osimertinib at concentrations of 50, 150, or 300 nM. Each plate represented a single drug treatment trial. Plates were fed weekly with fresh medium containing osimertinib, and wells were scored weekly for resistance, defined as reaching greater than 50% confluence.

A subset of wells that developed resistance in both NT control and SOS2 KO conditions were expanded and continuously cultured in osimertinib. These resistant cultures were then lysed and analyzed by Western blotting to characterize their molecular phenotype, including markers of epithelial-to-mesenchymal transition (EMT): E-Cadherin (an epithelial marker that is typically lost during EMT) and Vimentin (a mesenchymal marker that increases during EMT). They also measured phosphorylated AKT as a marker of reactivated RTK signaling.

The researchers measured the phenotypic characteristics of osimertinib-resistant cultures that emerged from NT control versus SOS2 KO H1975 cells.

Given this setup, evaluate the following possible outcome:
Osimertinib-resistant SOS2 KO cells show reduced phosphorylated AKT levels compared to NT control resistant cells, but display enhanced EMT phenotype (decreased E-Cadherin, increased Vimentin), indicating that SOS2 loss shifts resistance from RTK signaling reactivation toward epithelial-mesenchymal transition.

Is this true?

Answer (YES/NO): YES